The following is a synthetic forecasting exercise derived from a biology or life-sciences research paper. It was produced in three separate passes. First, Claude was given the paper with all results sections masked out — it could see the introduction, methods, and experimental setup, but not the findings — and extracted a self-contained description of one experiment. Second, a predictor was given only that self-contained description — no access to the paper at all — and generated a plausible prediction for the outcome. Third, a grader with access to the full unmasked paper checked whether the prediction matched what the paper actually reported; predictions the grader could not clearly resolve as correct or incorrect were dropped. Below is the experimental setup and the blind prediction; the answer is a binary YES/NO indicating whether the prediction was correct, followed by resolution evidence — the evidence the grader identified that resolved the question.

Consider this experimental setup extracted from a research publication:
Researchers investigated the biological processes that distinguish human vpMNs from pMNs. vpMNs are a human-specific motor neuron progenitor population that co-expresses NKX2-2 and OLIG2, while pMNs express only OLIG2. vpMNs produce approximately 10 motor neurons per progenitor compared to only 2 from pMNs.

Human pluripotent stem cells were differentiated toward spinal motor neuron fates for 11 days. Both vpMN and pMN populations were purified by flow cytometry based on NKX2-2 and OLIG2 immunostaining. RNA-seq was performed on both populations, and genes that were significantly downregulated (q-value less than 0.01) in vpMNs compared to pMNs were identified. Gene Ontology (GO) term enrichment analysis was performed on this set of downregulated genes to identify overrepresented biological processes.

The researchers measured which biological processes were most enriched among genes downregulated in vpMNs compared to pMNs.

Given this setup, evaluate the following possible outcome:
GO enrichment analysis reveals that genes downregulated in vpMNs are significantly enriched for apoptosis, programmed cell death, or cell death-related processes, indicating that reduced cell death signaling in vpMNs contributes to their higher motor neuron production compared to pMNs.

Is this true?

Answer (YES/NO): NO